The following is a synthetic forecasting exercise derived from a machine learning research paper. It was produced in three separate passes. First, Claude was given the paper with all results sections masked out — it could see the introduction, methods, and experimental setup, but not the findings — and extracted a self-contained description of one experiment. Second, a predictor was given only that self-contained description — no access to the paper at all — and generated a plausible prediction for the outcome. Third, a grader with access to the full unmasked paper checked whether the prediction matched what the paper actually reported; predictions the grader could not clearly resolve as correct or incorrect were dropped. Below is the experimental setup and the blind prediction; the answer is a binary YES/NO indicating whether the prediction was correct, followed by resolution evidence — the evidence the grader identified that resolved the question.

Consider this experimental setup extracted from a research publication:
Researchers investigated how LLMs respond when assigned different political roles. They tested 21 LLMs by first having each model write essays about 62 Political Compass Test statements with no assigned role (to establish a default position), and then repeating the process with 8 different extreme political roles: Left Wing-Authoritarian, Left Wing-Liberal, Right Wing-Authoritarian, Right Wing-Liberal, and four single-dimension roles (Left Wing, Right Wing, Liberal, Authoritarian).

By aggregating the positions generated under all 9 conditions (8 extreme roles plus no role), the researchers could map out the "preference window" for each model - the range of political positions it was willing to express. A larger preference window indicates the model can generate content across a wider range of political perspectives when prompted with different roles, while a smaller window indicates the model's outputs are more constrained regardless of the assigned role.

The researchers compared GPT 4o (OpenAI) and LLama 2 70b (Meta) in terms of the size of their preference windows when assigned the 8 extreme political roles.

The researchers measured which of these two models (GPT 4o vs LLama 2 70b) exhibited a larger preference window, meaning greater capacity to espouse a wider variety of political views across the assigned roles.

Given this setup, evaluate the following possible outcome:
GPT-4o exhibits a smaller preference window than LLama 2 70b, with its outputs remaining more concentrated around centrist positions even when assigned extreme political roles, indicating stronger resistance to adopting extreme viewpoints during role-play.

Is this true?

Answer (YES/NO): NO